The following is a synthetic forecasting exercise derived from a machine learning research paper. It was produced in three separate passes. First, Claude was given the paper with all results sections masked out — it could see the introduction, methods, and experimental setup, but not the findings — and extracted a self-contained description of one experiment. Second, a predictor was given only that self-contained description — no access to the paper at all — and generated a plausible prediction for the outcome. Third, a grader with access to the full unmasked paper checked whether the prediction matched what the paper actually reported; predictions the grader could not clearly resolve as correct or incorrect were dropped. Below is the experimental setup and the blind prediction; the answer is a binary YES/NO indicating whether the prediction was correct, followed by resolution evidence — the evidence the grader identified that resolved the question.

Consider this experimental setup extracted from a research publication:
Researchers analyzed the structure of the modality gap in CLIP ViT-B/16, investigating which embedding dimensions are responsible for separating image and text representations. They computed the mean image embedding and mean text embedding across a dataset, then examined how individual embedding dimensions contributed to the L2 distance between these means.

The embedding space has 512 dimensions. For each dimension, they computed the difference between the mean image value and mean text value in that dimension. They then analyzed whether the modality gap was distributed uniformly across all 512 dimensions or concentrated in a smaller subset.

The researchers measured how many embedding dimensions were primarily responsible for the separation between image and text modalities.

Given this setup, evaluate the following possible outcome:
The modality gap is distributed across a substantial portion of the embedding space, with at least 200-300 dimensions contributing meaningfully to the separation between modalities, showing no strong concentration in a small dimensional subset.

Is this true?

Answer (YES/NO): NO